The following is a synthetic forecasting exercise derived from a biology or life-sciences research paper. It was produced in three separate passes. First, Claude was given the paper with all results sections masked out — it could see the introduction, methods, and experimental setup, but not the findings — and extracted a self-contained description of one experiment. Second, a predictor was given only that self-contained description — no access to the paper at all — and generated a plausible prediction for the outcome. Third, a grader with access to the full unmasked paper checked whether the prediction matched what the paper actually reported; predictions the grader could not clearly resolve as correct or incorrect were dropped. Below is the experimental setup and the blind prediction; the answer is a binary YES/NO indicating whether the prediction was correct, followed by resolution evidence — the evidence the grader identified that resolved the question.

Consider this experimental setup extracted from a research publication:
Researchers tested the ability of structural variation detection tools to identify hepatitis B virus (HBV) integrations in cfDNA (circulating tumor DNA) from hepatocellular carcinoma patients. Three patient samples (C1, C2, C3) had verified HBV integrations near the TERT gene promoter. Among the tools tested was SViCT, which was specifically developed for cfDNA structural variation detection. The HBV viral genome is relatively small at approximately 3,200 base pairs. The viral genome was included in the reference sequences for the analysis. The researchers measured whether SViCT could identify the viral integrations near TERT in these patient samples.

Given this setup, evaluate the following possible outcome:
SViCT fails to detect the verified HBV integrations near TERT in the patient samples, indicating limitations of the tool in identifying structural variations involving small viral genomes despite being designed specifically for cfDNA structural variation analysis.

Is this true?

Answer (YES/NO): YES